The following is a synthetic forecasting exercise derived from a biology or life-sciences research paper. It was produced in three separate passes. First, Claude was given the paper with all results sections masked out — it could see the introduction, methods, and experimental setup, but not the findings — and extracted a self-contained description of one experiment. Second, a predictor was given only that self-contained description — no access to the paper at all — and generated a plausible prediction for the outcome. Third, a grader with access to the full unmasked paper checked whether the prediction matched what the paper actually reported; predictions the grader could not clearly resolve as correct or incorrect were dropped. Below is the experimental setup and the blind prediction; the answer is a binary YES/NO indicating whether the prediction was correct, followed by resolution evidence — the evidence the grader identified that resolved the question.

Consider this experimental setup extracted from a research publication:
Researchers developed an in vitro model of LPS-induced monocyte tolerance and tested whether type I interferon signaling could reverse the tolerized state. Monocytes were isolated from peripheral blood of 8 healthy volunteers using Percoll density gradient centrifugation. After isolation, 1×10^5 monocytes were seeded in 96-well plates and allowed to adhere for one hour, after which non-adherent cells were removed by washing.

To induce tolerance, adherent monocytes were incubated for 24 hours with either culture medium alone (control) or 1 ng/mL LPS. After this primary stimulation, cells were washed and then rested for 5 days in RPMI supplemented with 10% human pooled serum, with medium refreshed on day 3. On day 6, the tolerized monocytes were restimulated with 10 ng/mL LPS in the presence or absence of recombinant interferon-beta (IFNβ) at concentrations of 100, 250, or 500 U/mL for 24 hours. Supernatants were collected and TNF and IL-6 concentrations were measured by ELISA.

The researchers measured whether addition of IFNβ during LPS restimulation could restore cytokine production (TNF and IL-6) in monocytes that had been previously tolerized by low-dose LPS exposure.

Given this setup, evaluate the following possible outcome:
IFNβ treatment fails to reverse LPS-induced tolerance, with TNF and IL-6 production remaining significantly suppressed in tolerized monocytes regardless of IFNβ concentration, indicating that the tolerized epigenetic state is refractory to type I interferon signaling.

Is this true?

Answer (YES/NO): NO